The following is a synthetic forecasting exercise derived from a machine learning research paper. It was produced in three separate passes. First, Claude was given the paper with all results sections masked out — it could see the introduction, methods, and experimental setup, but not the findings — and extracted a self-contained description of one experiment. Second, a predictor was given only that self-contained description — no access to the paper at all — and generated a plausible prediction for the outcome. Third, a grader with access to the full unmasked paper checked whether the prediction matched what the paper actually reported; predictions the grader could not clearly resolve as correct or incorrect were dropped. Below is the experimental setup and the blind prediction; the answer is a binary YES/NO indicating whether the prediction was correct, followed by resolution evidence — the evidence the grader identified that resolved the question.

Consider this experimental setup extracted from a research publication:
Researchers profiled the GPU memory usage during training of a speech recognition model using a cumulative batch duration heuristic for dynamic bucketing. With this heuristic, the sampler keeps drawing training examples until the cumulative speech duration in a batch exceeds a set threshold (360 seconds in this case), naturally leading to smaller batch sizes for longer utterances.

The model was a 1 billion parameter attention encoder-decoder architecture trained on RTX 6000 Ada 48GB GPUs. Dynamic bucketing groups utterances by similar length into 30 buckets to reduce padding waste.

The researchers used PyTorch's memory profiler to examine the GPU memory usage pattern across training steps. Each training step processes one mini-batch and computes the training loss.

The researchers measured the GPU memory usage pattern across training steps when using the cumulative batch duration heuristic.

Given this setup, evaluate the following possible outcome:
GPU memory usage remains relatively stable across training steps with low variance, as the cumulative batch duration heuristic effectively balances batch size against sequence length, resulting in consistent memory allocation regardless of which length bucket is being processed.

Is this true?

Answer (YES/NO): NO